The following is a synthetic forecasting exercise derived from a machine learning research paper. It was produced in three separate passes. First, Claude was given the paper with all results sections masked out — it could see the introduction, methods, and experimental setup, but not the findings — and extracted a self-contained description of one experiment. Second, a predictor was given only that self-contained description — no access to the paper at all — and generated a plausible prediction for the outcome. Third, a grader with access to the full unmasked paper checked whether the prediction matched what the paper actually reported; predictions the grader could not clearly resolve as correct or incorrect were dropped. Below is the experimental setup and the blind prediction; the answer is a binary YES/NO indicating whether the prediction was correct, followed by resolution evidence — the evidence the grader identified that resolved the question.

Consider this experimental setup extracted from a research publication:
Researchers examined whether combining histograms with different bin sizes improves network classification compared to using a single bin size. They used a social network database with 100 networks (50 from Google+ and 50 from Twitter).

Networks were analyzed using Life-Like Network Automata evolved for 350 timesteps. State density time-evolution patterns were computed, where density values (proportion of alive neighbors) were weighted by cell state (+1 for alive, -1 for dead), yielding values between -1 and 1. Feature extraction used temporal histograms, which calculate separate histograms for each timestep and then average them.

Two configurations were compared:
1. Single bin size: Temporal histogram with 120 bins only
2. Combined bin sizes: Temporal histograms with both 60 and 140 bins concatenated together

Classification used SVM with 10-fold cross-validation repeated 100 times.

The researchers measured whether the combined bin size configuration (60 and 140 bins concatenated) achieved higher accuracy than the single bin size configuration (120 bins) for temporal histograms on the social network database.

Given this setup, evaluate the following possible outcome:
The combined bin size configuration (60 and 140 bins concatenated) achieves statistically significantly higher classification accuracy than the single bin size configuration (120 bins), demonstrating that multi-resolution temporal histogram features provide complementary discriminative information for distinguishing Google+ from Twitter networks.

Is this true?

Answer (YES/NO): NO